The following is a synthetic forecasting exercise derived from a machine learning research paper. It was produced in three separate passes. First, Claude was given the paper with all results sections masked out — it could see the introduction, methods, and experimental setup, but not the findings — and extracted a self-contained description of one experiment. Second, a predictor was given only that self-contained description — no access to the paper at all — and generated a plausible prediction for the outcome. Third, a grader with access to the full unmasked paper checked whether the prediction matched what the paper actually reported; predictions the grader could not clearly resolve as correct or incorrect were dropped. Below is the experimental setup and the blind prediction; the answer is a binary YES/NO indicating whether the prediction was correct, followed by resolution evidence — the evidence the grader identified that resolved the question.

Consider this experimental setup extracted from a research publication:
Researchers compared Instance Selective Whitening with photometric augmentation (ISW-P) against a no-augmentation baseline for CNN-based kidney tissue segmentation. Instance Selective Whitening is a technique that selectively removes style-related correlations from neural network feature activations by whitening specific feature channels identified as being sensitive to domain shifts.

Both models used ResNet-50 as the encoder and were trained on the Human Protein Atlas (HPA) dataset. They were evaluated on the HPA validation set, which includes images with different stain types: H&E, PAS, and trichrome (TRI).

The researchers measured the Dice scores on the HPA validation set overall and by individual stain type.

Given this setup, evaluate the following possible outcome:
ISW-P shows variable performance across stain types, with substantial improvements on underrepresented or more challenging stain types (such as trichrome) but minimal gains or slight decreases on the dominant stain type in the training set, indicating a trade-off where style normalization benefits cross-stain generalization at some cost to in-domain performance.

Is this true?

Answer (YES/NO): NO